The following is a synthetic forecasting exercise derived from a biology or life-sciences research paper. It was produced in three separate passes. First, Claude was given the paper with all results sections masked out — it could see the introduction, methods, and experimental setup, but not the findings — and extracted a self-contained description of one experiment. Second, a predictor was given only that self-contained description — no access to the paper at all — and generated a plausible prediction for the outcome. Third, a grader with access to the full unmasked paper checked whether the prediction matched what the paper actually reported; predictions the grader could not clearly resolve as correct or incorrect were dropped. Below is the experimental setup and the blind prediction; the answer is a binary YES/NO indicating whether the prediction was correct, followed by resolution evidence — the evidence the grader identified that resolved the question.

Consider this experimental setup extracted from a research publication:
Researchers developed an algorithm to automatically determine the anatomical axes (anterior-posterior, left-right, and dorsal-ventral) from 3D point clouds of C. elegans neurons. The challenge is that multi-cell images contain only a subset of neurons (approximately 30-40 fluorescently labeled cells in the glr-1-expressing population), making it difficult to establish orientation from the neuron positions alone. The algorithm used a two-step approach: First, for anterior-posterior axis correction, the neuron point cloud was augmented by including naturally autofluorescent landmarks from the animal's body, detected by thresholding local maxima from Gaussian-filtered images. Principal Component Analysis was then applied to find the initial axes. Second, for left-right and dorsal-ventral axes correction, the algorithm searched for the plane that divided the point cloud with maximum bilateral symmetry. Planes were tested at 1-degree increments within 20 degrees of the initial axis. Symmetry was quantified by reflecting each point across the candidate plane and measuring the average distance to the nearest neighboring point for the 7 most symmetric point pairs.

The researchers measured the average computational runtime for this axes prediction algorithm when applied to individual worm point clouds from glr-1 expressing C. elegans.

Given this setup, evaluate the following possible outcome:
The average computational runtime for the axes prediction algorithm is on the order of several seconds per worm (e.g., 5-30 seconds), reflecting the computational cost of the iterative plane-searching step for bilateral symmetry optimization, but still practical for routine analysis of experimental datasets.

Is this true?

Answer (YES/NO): NO